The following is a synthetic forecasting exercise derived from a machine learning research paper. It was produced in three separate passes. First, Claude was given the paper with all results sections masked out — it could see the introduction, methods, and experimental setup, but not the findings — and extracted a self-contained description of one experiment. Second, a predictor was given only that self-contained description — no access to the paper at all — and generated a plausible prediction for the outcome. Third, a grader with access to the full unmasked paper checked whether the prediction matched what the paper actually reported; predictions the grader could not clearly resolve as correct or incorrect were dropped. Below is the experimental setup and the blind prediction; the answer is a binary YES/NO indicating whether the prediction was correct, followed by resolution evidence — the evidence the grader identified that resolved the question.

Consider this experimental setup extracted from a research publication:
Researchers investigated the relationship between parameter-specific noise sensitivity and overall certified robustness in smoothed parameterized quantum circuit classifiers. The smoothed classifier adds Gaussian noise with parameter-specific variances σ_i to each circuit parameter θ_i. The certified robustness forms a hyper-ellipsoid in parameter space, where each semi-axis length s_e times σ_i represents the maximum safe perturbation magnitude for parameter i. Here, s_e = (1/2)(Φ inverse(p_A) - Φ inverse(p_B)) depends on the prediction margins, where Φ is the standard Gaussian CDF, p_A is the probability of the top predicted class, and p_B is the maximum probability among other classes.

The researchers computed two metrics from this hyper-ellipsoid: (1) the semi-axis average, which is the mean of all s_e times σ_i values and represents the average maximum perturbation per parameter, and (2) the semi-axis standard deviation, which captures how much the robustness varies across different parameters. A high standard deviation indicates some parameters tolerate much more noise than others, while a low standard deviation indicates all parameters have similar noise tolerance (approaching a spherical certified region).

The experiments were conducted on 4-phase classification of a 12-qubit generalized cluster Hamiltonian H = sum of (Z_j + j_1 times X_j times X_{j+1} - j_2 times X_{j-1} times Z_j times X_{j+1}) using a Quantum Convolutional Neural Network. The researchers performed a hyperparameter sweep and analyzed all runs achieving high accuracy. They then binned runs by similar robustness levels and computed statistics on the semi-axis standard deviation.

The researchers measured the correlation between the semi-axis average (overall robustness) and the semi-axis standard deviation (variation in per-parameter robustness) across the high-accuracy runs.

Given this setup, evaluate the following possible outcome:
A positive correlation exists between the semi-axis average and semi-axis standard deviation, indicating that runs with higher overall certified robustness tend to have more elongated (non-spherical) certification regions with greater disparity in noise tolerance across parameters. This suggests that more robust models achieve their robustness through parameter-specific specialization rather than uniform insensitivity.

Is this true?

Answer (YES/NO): YES